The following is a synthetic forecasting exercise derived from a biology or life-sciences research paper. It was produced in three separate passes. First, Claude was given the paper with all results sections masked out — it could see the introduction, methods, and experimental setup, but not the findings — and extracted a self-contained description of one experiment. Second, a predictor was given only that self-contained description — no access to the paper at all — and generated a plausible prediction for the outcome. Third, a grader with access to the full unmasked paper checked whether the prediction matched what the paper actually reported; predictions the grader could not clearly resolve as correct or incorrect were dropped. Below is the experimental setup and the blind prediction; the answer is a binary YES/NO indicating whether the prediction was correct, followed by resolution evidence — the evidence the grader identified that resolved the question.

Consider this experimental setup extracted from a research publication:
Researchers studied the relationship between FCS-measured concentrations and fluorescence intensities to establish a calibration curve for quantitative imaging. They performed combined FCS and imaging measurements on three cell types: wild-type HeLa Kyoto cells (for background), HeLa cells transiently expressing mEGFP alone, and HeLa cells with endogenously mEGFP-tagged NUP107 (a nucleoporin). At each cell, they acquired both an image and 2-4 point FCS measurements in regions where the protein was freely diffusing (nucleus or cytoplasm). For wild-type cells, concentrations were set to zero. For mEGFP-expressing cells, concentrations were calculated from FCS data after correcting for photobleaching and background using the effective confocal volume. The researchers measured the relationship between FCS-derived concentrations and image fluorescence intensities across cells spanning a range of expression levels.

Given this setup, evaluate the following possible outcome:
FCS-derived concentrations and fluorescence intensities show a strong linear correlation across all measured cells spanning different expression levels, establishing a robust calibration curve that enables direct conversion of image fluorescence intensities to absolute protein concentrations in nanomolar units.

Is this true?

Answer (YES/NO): YES